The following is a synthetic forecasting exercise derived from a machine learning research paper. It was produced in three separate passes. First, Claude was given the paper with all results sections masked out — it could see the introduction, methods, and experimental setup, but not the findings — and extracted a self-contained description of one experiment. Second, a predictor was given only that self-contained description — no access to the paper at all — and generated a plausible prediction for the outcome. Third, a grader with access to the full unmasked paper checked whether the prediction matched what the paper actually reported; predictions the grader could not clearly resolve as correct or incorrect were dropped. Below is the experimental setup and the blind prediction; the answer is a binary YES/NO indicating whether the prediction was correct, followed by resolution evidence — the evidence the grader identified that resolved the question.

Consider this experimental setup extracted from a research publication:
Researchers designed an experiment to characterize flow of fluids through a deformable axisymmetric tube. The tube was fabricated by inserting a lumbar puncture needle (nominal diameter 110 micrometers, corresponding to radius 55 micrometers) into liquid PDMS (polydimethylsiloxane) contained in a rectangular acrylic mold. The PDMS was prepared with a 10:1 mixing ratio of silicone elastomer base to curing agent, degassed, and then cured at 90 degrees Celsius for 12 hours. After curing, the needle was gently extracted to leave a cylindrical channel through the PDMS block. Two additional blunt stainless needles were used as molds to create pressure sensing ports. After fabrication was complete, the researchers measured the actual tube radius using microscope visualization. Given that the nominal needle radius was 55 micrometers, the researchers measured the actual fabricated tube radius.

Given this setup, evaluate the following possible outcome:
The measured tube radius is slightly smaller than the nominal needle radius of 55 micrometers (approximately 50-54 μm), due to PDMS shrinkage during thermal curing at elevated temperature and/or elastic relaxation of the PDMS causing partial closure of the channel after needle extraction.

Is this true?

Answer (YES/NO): NO